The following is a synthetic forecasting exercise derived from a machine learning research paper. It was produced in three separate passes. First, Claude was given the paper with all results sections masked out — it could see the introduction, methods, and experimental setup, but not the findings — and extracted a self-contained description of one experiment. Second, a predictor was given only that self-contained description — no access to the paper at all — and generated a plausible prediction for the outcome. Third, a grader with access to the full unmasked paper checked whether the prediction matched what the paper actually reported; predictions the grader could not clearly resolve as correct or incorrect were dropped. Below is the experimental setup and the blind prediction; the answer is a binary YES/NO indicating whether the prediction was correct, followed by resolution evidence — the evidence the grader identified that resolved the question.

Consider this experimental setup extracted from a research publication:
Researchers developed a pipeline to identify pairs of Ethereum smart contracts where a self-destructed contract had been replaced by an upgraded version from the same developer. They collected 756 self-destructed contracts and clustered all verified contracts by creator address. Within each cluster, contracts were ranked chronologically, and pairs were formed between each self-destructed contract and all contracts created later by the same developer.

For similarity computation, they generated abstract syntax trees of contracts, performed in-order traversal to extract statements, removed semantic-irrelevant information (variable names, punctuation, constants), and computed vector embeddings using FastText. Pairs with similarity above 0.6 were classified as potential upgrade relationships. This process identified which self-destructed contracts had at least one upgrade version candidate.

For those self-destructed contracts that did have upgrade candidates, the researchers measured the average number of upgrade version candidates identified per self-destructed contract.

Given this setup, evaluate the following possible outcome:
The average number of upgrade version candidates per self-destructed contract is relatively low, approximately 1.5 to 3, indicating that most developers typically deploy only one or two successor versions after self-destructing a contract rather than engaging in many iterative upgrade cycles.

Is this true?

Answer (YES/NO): NO